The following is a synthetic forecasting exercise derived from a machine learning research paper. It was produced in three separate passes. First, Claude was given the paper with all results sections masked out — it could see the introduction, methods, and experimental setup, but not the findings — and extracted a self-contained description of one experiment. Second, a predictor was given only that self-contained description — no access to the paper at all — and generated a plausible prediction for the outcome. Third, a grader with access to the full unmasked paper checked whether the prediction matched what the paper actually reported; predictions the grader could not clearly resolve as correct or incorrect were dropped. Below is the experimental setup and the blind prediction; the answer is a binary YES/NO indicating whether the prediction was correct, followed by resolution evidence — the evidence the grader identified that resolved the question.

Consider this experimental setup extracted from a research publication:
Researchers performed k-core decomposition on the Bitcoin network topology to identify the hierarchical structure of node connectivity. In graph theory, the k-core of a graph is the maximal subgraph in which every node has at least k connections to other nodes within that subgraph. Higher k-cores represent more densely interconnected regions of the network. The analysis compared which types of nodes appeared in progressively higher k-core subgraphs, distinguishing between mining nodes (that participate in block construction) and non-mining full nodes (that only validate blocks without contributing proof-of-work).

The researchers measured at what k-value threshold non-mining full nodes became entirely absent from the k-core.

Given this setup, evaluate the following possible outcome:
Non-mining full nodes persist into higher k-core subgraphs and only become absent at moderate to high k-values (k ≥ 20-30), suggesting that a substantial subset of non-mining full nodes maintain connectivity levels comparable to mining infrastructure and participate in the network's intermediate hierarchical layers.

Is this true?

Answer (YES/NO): NO